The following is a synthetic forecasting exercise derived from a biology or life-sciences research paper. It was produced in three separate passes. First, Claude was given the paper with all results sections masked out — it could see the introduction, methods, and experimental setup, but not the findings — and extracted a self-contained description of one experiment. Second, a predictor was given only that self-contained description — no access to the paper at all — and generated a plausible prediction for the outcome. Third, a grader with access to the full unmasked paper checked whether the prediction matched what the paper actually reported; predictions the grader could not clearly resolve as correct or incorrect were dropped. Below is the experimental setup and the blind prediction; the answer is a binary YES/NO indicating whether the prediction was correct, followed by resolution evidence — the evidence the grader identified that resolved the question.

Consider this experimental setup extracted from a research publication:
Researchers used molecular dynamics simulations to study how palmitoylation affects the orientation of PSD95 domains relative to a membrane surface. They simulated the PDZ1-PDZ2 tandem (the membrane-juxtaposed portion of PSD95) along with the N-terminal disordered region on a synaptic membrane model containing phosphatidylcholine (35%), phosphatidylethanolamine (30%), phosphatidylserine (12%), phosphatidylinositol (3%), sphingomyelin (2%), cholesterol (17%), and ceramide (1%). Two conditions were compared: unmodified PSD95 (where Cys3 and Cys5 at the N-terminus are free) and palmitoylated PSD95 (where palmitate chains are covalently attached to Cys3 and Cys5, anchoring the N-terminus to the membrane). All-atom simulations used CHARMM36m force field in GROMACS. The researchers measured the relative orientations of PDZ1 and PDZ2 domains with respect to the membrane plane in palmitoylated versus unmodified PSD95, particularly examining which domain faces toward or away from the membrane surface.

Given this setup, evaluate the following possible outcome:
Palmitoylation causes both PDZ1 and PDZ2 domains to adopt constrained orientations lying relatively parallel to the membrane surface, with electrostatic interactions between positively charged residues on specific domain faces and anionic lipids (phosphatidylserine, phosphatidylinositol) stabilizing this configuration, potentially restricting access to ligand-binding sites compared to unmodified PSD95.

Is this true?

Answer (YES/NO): NO